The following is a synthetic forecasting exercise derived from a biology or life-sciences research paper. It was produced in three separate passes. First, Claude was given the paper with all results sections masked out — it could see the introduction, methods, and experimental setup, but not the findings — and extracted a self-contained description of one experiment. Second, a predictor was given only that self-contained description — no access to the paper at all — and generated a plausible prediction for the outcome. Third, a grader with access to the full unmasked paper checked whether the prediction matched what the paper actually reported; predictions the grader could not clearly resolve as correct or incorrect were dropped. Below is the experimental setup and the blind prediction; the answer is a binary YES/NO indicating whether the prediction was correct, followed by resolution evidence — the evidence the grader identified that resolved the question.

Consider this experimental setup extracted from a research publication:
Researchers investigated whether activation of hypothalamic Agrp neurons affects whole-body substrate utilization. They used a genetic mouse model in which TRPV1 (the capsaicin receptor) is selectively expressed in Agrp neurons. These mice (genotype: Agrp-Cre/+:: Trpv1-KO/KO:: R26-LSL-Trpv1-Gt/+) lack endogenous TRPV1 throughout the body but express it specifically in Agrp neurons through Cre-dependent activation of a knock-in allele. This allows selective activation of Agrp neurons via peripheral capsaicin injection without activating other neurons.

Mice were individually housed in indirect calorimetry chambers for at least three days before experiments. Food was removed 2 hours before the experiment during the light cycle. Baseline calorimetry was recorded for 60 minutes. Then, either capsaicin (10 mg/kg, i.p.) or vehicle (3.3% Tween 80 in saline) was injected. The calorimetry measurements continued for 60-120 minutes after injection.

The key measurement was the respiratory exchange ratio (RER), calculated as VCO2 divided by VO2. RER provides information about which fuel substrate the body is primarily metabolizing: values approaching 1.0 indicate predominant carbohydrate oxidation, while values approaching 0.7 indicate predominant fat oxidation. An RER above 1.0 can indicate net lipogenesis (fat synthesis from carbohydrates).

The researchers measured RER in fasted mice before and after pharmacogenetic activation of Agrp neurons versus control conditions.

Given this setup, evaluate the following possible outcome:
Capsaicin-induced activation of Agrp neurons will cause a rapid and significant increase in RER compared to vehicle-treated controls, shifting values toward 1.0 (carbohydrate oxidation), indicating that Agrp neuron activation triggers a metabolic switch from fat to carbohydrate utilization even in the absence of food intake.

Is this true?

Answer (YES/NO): YES